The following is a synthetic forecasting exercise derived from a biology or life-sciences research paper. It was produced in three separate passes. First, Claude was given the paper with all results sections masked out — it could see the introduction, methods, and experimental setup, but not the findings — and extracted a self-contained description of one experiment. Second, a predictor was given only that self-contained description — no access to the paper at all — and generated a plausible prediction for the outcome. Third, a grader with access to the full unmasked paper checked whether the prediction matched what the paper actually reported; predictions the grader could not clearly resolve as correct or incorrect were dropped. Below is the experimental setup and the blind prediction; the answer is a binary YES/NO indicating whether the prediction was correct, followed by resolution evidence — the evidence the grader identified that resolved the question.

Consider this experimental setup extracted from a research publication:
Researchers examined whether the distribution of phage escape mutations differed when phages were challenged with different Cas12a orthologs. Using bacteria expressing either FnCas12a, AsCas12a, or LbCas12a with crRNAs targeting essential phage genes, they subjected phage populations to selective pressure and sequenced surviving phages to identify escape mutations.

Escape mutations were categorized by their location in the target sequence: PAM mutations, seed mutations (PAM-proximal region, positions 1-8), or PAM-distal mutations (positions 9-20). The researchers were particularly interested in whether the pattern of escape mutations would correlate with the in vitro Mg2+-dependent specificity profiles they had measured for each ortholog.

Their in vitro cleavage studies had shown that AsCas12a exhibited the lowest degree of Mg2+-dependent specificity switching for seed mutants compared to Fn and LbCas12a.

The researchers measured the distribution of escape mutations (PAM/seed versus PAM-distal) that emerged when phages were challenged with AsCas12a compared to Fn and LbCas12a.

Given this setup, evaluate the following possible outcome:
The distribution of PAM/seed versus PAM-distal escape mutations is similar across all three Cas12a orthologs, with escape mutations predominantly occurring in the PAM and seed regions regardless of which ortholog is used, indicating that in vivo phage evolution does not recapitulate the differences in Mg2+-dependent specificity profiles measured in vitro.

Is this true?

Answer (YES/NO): NO